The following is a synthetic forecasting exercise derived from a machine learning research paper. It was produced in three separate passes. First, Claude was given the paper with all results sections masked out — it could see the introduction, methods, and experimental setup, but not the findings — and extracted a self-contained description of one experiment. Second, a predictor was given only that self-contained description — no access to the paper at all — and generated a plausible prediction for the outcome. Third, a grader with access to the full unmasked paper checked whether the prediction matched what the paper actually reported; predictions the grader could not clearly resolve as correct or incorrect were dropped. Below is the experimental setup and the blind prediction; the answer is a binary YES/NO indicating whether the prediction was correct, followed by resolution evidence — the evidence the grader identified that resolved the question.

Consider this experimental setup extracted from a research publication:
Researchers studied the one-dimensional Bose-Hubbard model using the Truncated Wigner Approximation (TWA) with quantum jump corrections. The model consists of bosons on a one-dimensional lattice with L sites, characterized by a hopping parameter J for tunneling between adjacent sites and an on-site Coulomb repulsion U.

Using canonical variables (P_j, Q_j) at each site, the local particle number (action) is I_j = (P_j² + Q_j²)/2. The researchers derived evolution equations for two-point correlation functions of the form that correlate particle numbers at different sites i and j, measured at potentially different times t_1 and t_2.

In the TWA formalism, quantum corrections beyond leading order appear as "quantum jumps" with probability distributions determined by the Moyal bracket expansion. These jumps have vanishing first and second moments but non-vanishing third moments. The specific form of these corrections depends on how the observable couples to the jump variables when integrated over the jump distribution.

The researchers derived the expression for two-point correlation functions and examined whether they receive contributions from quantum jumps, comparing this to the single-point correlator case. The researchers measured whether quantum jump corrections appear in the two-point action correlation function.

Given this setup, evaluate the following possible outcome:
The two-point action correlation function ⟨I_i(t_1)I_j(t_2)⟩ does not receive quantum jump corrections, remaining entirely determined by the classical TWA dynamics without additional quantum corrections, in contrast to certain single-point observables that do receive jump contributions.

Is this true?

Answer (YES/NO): NO